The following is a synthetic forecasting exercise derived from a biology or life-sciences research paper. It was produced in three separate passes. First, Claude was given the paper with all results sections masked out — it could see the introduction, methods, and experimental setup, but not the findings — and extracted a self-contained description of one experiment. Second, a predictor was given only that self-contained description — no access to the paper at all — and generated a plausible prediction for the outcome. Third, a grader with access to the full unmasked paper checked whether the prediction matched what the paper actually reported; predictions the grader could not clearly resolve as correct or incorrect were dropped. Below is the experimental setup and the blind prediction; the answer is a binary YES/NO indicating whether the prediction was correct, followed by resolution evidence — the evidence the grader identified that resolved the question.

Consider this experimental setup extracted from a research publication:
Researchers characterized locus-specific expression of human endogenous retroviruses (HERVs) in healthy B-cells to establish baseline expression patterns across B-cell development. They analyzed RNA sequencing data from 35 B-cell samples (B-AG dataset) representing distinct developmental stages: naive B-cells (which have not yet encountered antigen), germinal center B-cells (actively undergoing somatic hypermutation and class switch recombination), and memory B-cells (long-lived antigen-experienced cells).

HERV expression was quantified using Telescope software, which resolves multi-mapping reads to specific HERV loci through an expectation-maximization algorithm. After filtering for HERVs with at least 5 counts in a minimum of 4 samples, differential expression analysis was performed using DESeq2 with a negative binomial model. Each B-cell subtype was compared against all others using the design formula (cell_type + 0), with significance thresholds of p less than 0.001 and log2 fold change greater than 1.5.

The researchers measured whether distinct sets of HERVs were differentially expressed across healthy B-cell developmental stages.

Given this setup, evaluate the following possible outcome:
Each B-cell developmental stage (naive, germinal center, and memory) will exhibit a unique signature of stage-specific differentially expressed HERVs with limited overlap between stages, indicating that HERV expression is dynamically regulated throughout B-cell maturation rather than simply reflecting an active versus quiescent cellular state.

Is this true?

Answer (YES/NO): YES